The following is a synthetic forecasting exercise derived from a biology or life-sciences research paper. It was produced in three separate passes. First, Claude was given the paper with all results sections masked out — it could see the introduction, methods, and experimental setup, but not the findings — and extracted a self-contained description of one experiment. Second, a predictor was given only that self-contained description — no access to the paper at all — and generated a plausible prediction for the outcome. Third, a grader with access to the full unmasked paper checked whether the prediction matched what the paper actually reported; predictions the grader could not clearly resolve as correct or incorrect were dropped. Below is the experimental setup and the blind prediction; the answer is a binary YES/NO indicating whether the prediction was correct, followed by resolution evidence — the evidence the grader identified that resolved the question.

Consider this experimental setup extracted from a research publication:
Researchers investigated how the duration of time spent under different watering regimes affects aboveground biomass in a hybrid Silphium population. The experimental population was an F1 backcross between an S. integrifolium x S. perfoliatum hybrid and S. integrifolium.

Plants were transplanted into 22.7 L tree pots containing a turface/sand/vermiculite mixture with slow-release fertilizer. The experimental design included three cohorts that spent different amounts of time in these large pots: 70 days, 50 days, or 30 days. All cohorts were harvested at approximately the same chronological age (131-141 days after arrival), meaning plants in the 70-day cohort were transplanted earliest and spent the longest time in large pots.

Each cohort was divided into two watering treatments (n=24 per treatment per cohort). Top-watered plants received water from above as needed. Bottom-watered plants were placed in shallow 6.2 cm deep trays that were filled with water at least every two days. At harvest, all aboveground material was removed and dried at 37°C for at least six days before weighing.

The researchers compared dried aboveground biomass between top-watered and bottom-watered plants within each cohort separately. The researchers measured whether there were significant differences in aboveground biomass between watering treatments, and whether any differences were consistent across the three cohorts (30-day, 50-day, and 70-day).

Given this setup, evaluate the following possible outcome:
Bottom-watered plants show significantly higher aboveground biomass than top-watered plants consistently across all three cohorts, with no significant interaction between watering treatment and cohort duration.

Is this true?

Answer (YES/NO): NO